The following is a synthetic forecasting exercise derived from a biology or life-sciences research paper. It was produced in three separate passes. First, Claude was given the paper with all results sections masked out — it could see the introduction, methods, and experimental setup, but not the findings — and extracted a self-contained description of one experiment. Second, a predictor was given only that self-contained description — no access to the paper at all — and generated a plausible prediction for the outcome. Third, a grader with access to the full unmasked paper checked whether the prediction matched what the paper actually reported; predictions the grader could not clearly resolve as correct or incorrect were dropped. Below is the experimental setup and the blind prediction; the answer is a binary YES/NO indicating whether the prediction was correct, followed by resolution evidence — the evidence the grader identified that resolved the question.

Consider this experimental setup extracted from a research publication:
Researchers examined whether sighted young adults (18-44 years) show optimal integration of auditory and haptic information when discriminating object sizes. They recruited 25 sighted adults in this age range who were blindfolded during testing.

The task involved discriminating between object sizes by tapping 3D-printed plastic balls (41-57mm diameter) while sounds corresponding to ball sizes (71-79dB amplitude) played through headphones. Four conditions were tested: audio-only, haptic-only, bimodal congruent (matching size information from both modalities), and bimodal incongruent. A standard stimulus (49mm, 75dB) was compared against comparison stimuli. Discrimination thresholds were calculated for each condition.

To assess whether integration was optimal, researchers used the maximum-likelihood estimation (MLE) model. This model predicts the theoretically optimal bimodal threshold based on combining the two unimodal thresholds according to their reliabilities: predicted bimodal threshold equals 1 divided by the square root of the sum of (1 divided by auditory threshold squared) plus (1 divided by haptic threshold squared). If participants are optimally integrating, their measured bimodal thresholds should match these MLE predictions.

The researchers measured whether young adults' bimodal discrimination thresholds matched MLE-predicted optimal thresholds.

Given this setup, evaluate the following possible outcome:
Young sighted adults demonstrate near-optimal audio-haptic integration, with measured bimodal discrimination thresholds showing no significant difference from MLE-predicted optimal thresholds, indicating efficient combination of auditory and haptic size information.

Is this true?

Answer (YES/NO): YES